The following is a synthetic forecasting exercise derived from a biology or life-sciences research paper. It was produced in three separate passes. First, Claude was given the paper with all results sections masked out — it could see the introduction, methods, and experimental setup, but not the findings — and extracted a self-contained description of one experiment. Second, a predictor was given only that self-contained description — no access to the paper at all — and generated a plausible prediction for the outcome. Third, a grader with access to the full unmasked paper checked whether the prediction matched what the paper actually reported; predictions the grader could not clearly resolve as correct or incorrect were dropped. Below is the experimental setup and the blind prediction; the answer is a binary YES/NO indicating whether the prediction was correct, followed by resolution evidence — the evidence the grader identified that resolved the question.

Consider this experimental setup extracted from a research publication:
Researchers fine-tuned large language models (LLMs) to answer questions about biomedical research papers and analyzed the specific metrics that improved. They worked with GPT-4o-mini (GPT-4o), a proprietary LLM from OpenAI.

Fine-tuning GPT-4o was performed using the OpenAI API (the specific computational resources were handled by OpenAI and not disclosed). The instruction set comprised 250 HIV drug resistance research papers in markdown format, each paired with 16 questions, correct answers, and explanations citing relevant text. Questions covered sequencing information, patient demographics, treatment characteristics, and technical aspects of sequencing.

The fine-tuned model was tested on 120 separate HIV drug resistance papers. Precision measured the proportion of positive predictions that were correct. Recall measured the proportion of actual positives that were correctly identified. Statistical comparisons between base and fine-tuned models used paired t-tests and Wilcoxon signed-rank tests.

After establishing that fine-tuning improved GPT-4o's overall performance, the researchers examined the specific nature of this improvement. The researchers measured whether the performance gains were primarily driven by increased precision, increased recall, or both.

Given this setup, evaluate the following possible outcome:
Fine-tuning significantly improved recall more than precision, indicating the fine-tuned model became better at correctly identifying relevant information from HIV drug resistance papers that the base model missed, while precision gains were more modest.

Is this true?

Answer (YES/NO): YES